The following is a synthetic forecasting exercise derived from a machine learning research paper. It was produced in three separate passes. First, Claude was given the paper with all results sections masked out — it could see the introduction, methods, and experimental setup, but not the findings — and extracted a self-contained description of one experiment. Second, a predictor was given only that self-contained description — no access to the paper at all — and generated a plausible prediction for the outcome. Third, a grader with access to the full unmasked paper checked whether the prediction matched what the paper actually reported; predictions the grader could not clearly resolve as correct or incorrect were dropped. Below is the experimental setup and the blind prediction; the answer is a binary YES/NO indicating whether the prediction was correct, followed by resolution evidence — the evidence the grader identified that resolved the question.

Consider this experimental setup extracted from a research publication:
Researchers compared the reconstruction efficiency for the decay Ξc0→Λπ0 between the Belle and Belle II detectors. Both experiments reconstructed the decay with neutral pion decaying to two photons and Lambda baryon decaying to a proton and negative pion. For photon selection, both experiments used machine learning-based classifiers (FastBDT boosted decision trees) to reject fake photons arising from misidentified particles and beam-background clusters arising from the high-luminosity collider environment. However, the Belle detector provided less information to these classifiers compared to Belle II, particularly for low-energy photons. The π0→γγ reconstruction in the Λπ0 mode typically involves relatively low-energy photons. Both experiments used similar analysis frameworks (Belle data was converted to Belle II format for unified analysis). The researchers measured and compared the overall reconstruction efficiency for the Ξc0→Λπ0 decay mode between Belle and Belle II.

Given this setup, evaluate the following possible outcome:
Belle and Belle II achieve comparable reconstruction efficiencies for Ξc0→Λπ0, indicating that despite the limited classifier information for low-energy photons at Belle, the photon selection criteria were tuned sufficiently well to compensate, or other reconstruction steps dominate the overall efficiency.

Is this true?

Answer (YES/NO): NO